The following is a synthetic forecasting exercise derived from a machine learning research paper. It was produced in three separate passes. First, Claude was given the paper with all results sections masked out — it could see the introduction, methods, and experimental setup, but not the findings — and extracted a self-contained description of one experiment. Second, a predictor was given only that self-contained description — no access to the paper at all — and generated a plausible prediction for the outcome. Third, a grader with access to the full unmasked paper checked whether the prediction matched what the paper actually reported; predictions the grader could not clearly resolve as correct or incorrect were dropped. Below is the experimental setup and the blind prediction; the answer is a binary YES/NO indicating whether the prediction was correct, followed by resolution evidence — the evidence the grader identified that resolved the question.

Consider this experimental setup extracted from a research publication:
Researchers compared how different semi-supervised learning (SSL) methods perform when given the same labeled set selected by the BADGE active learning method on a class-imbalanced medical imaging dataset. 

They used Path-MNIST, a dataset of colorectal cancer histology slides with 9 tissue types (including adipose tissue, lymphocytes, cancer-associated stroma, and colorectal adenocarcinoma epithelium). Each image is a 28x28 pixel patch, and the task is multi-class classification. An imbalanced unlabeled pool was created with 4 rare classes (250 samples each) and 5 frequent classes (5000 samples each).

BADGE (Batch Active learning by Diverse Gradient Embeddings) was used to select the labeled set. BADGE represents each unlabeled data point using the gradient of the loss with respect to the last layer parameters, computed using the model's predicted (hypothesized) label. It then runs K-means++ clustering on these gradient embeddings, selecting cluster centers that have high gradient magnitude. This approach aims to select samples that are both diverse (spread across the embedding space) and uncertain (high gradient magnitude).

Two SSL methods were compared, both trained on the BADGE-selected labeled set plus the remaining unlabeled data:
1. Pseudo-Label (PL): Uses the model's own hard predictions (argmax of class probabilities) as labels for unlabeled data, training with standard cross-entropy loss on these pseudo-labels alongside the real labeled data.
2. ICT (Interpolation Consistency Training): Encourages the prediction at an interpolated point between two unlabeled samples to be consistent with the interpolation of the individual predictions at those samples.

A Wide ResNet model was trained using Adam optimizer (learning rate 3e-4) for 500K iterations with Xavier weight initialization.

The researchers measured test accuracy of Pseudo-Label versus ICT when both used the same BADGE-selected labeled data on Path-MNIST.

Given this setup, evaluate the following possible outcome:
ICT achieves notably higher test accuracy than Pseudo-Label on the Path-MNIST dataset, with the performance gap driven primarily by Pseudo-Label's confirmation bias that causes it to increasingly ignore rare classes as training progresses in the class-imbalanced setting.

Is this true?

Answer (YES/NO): NO